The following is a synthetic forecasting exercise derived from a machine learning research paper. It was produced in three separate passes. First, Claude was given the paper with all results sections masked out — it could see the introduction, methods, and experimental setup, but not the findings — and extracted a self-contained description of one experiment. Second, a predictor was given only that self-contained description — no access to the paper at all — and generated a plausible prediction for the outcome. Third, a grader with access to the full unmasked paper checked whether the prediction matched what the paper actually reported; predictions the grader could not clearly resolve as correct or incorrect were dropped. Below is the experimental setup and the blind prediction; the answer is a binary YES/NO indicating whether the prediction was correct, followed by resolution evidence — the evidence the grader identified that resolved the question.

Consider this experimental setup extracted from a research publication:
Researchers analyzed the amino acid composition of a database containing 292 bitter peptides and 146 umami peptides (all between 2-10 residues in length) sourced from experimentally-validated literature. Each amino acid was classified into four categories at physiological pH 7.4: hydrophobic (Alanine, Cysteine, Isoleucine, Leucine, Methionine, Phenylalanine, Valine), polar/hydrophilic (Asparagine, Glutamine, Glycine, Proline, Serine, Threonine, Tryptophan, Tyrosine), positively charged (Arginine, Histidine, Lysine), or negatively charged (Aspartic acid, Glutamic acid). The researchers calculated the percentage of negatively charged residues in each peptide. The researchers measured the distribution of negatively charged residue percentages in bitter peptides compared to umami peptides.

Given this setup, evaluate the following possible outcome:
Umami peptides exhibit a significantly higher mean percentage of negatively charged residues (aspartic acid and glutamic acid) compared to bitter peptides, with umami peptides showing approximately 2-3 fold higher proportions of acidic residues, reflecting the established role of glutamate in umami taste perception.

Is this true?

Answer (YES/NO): NO